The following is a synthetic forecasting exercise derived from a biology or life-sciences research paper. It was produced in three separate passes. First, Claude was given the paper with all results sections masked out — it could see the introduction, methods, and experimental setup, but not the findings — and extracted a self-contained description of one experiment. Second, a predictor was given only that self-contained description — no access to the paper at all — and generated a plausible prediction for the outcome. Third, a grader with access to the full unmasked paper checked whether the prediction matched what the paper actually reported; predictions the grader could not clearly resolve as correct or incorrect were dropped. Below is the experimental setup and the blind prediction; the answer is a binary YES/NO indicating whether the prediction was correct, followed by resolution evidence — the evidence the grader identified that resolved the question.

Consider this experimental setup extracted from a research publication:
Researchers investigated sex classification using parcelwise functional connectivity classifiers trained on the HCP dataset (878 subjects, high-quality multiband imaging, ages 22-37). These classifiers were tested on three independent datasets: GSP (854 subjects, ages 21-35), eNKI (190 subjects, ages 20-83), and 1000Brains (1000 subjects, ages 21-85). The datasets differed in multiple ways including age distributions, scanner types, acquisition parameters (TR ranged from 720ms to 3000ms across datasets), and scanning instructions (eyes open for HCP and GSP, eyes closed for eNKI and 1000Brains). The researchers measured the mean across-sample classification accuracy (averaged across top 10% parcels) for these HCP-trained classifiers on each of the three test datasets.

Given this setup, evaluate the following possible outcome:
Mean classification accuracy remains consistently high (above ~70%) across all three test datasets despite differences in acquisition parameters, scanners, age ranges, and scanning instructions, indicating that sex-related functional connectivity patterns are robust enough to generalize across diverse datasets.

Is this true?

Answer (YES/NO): NO